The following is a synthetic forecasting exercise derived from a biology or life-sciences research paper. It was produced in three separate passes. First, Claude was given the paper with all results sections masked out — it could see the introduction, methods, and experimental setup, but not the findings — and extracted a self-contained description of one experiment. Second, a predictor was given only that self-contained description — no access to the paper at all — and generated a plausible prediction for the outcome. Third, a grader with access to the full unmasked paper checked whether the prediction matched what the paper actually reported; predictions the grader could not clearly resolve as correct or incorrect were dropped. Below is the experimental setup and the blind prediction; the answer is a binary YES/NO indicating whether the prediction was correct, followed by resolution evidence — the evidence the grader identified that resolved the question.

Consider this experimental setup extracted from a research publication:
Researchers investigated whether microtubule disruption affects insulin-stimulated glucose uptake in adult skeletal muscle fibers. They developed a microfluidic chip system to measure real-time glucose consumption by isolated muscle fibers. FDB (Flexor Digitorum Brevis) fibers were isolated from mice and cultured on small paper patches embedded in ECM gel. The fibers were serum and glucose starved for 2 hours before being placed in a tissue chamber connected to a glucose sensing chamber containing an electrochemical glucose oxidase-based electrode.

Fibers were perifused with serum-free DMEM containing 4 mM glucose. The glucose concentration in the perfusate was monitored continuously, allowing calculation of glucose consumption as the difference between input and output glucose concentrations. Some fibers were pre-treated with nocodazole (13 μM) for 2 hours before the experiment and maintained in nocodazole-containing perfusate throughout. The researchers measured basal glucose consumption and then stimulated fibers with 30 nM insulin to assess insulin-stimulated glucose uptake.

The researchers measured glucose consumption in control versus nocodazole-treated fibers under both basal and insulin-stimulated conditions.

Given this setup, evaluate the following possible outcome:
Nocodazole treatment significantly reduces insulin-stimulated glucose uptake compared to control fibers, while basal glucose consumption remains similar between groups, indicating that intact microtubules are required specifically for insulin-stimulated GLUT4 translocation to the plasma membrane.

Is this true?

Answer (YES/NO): YES